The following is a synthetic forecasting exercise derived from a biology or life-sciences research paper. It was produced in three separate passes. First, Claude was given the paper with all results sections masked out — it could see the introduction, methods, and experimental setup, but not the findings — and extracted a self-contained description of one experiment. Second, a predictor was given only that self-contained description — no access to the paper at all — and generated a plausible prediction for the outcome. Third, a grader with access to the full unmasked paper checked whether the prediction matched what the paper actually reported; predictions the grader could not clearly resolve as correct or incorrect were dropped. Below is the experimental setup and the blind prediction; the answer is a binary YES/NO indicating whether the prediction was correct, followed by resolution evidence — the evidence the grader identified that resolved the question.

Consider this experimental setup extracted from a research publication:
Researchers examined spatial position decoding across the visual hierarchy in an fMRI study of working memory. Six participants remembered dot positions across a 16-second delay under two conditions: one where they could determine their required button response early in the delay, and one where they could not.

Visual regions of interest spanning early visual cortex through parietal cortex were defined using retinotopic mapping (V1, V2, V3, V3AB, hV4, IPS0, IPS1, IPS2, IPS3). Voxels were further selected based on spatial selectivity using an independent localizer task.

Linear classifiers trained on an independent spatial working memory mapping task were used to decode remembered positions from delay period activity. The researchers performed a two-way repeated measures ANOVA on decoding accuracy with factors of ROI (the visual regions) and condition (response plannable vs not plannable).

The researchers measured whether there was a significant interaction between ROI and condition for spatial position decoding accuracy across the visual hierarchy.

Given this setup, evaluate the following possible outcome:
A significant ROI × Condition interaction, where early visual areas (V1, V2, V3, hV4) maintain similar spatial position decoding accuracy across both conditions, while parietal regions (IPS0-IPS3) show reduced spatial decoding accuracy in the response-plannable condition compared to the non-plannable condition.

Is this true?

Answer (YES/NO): NO